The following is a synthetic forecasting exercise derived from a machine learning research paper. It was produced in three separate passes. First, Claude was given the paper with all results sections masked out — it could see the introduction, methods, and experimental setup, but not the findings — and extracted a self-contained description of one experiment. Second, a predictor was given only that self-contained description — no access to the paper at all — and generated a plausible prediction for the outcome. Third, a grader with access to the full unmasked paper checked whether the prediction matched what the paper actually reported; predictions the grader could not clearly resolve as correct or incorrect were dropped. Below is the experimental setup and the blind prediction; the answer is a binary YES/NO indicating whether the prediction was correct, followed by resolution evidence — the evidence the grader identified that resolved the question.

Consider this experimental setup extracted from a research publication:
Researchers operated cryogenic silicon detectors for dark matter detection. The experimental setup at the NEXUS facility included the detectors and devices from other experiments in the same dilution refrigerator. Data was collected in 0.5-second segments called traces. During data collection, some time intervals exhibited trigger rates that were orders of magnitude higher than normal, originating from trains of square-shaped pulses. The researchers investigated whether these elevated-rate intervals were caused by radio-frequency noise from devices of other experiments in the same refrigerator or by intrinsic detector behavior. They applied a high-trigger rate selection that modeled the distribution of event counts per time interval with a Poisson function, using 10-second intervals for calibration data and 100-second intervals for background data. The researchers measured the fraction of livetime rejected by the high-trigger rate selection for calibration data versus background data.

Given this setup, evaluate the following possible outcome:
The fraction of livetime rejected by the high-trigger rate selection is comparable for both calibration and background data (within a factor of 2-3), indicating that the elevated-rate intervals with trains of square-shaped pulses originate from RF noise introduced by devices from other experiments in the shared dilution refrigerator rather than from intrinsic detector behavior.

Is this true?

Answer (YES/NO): YES